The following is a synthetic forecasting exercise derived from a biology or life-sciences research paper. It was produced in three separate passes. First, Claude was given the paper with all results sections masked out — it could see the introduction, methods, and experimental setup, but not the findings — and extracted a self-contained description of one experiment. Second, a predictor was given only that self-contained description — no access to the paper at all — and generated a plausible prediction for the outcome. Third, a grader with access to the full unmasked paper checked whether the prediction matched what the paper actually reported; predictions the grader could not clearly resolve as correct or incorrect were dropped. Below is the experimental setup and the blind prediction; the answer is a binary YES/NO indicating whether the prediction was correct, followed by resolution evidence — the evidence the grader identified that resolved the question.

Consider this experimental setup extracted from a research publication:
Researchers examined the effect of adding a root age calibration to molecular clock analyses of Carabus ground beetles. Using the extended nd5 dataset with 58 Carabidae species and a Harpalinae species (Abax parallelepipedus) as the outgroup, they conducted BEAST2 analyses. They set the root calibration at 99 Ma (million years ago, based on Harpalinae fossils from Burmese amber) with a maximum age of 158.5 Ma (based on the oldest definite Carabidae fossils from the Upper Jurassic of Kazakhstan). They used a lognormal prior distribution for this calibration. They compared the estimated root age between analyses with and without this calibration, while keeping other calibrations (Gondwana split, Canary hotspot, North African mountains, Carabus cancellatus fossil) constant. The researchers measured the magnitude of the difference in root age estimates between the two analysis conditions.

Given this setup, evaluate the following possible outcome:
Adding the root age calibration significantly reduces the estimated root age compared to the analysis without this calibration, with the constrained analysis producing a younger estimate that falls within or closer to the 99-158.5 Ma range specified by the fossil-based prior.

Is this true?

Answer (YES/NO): NO